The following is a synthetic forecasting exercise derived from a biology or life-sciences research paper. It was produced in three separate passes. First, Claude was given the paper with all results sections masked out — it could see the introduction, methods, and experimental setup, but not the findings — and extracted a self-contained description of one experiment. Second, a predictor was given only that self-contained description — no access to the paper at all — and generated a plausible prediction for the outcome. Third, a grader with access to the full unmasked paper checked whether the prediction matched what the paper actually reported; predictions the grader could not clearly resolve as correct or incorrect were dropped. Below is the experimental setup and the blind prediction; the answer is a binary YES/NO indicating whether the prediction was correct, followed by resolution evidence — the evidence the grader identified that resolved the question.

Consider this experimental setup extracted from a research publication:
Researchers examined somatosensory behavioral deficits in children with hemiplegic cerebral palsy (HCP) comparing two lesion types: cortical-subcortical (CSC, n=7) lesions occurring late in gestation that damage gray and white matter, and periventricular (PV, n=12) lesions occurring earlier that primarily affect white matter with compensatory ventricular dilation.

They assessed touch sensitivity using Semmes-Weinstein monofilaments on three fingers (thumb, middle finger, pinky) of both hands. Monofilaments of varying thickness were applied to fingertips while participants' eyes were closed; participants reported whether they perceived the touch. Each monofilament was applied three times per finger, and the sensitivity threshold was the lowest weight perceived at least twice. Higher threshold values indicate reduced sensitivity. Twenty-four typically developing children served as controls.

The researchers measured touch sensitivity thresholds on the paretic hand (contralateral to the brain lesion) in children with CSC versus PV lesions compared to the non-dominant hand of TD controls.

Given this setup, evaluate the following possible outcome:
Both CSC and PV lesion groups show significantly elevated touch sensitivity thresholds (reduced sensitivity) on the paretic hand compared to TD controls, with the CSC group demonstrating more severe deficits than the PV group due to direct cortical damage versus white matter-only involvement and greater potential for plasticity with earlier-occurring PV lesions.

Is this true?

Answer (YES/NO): YES